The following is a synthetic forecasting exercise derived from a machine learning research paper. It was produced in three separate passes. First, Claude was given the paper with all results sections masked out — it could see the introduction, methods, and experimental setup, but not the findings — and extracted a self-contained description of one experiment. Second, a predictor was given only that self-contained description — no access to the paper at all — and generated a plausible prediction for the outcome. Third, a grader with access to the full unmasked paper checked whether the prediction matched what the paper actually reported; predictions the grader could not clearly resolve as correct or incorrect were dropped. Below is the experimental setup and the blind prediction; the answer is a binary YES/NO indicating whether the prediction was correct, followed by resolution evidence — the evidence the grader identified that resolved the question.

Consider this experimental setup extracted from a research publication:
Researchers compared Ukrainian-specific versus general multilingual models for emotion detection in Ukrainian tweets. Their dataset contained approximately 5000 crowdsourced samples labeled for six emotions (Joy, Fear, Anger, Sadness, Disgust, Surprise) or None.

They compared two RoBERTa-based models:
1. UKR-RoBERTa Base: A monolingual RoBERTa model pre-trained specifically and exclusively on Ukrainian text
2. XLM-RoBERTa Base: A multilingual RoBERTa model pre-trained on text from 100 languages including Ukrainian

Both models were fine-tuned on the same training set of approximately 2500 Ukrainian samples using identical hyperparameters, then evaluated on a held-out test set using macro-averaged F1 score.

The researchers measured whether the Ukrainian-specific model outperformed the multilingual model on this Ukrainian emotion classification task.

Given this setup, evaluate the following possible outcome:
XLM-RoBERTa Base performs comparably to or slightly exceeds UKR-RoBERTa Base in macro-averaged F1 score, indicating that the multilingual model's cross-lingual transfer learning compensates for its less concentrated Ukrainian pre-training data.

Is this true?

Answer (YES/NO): NO